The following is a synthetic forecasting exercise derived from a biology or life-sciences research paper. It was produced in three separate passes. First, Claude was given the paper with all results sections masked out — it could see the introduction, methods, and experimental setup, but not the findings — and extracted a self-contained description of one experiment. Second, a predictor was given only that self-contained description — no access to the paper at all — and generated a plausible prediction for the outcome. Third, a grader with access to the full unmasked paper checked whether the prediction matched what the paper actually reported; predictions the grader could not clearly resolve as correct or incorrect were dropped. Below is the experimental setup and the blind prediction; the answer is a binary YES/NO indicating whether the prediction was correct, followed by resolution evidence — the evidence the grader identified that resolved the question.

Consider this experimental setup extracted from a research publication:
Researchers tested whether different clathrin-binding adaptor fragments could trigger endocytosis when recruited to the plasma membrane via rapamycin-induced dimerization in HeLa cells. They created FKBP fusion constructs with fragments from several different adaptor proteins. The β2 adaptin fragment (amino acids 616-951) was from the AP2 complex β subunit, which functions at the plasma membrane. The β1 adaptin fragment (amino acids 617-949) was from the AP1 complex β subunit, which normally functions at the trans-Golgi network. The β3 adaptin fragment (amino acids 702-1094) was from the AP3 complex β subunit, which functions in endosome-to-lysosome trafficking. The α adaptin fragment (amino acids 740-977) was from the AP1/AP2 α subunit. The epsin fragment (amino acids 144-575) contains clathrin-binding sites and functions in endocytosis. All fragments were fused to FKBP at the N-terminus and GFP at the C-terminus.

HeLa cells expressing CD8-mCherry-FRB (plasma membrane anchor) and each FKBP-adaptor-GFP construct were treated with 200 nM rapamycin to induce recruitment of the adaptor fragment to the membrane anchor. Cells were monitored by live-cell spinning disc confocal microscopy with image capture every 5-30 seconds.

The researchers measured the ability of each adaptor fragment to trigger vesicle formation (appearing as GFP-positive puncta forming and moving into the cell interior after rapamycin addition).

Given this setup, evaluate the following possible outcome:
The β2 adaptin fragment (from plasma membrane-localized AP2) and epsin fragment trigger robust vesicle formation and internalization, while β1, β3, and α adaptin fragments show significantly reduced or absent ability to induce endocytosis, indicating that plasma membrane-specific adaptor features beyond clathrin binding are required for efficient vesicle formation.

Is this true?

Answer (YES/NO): NO